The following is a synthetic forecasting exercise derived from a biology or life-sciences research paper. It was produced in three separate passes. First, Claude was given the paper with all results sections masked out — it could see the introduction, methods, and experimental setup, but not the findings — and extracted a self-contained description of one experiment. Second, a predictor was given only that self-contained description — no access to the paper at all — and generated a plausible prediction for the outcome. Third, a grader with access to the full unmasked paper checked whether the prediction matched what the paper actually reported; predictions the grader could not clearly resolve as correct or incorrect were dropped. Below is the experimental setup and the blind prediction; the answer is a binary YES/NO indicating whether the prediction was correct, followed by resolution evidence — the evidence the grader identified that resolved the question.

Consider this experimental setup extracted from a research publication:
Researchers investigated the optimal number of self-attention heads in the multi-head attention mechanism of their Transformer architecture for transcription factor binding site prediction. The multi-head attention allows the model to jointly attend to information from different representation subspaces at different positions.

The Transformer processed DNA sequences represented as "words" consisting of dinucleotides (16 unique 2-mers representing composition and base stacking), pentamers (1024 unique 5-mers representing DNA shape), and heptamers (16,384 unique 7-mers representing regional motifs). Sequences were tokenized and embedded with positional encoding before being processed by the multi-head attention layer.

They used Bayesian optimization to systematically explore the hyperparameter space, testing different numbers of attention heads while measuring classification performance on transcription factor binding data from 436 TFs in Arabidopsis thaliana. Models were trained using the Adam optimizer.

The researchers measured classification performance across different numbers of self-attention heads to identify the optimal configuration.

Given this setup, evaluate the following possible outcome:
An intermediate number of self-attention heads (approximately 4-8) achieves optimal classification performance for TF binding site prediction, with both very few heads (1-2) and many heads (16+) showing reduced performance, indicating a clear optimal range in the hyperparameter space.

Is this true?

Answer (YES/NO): NO